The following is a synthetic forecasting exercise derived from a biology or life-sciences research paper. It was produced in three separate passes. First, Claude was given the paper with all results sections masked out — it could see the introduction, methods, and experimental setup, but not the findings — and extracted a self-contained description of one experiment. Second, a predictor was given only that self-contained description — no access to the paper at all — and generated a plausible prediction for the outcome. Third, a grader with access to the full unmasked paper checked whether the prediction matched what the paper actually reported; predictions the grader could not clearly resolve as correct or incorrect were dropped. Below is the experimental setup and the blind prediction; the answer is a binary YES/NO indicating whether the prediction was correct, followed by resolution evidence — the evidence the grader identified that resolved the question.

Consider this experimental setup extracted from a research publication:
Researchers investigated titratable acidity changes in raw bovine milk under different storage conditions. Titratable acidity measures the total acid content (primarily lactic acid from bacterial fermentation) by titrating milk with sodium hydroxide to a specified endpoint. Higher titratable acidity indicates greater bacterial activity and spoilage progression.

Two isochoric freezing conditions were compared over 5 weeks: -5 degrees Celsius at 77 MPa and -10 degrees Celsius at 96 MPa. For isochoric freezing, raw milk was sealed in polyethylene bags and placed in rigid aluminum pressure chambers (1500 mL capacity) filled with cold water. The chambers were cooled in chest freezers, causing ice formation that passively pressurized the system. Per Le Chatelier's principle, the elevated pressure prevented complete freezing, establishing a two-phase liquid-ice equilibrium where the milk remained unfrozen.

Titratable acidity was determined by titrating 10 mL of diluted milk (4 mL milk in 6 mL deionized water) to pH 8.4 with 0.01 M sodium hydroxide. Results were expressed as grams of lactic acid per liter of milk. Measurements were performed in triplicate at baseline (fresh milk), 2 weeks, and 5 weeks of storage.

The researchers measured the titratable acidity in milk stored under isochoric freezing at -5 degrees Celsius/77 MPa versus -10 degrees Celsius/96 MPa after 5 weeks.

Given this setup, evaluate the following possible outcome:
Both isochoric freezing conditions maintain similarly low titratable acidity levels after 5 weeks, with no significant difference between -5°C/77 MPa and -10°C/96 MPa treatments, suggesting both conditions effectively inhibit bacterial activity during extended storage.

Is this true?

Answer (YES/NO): NO